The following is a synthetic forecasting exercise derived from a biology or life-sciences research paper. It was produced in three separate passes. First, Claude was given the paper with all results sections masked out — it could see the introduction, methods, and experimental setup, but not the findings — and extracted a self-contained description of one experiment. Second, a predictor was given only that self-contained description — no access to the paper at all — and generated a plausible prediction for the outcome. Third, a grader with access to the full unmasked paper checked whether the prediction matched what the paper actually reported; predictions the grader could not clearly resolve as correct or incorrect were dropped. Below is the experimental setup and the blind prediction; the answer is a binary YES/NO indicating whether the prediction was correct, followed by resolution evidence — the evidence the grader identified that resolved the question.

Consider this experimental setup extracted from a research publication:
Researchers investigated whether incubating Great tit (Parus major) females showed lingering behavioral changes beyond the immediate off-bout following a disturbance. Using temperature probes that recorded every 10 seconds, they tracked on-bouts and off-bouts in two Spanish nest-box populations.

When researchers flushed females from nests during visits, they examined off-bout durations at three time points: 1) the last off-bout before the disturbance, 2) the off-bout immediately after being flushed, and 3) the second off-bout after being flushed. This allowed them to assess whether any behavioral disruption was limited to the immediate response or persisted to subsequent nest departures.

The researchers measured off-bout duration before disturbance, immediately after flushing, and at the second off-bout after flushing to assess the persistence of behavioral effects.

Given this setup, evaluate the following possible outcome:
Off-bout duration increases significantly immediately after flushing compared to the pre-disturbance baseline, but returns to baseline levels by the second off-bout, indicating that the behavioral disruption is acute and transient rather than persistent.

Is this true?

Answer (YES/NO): YES